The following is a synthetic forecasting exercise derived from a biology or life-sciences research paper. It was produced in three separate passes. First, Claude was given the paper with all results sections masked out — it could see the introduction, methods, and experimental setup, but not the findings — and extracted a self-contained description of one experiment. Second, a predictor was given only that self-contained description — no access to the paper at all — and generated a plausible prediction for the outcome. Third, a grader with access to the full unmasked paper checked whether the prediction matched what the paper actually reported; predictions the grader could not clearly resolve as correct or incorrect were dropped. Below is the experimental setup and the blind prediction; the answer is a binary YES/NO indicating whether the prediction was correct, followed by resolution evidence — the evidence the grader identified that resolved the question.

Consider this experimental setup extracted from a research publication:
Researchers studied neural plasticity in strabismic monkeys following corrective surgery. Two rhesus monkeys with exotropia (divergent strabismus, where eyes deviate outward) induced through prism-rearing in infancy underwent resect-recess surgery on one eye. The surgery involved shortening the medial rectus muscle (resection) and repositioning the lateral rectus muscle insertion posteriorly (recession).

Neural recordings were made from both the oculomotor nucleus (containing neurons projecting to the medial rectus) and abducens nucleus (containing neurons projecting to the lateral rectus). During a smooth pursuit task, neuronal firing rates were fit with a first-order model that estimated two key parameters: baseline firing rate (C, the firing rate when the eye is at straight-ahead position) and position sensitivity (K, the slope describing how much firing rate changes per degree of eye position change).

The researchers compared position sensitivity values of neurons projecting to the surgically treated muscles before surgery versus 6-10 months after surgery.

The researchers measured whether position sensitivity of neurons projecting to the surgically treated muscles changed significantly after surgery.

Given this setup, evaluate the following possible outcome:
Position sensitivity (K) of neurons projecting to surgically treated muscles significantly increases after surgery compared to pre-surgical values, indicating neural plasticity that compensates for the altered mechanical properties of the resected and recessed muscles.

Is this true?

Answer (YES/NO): NO